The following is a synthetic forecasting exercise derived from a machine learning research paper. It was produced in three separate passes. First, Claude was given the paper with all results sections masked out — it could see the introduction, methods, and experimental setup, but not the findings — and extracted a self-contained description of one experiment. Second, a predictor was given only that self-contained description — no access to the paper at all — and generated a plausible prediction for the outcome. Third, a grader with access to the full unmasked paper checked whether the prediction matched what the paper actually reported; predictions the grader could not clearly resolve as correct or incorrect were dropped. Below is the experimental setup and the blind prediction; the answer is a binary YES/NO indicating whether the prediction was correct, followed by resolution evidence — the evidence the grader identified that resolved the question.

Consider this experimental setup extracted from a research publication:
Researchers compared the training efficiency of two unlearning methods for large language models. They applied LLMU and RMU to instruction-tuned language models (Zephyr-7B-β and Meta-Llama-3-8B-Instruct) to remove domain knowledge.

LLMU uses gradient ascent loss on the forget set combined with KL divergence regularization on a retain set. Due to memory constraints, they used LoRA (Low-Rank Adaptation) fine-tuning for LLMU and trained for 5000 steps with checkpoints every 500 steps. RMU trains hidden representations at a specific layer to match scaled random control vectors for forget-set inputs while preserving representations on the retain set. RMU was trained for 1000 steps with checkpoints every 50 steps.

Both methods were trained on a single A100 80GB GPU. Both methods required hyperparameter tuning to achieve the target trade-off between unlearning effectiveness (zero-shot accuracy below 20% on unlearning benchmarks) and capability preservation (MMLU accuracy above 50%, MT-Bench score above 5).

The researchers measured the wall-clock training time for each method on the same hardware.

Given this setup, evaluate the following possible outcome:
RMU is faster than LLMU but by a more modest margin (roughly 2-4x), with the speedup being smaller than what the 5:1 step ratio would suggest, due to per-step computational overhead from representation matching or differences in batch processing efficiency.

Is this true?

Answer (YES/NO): YES